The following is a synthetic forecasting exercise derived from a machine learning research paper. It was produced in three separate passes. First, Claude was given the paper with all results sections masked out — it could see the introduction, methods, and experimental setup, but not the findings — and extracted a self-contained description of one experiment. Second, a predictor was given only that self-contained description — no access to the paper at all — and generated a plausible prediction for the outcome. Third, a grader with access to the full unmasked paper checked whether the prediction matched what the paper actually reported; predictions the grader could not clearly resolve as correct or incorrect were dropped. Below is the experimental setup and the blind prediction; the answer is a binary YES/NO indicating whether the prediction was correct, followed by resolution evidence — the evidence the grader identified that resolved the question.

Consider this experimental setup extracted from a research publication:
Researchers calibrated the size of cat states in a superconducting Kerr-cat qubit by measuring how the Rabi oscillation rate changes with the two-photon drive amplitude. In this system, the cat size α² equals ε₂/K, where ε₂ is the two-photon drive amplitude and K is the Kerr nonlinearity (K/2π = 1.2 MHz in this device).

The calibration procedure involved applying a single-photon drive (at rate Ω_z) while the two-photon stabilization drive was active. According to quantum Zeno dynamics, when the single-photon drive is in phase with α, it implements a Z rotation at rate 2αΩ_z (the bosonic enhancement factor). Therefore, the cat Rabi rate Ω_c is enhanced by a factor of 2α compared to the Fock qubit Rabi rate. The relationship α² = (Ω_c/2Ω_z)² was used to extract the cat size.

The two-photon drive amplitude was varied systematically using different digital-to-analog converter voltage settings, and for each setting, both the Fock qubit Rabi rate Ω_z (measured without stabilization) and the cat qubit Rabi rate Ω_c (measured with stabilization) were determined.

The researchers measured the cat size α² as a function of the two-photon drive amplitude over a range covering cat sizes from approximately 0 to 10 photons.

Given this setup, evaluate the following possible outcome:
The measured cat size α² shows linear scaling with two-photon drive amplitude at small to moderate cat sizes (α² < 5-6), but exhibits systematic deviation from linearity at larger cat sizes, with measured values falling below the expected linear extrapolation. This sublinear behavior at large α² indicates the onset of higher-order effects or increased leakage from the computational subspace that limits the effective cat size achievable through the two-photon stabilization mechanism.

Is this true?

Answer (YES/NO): NO